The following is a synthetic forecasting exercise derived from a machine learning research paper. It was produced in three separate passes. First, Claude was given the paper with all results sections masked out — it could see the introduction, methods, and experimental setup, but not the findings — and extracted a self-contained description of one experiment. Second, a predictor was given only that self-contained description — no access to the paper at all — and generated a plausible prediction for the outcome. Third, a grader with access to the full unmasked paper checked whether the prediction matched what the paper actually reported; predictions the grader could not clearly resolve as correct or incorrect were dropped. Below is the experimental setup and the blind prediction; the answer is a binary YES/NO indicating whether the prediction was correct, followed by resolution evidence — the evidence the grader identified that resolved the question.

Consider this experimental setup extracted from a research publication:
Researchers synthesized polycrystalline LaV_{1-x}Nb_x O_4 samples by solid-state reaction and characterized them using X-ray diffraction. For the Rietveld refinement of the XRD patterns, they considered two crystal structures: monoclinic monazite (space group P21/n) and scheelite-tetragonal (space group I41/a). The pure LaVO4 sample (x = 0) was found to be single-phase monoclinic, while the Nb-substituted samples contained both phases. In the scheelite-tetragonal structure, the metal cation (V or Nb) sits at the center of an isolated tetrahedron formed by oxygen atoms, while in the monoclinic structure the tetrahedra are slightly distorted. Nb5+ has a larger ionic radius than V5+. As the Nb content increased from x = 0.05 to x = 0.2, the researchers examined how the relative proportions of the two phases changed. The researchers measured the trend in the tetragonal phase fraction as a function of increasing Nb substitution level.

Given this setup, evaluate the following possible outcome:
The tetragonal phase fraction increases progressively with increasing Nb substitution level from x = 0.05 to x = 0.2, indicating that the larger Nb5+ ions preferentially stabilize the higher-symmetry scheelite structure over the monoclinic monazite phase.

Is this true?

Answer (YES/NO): YES